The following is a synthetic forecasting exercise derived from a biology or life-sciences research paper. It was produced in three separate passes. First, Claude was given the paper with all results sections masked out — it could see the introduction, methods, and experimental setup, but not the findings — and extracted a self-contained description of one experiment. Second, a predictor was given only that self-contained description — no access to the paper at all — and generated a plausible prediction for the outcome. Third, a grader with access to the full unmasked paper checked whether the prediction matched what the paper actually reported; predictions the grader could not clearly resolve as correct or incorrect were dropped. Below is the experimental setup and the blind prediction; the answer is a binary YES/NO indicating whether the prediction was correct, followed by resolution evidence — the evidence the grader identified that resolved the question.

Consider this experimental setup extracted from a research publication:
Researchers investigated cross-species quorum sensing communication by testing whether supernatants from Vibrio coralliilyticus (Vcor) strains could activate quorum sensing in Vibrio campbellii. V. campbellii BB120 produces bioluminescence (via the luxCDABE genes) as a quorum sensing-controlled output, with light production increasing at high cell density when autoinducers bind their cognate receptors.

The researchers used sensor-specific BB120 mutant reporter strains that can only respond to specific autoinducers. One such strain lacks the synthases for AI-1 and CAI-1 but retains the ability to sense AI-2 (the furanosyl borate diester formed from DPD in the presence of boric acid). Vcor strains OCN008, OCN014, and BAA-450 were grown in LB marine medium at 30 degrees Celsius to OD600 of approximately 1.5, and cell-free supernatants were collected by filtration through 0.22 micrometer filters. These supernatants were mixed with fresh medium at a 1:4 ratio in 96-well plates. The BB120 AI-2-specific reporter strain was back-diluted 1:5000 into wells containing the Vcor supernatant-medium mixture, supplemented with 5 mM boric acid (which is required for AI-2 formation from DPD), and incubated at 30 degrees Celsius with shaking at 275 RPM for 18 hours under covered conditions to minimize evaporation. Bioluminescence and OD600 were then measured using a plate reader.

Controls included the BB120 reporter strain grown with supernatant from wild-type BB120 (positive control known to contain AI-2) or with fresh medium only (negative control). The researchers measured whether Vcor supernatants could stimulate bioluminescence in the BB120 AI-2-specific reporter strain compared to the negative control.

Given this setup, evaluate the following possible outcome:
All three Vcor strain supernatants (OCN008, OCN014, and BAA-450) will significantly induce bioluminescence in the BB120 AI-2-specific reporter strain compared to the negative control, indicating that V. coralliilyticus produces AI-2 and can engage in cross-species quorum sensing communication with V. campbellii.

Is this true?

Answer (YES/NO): YES